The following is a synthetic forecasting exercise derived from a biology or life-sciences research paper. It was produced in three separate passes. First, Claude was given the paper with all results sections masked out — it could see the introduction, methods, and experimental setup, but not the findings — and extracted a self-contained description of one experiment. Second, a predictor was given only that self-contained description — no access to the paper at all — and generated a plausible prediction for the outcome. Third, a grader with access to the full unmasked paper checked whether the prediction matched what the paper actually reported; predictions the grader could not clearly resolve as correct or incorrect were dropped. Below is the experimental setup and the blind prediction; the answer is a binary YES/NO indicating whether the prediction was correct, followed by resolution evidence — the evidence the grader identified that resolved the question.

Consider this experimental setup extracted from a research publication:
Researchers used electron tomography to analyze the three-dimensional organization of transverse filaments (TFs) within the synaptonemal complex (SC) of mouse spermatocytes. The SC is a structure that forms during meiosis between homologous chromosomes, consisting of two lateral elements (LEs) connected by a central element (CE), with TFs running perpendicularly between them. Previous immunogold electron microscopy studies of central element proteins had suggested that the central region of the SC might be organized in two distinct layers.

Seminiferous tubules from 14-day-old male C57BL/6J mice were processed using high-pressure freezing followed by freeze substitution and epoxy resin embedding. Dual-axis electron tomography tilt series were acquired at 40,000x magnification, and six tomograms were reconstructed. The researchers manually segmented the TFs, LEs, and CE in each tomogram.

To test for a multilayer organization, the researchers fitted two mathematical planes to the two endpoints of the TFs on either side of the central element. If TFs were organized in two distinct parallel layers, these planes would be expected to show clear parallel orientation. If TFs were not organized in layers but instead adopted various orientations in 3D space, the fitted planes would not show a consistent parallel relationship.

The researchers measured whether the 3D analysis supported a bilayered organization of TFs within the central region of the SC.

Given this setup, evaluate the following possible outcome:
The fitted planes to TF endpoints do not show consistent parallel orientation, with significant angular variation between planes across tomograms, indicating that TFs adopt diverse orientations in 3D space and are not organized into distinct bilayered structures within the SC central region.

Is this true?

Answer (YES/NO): YES